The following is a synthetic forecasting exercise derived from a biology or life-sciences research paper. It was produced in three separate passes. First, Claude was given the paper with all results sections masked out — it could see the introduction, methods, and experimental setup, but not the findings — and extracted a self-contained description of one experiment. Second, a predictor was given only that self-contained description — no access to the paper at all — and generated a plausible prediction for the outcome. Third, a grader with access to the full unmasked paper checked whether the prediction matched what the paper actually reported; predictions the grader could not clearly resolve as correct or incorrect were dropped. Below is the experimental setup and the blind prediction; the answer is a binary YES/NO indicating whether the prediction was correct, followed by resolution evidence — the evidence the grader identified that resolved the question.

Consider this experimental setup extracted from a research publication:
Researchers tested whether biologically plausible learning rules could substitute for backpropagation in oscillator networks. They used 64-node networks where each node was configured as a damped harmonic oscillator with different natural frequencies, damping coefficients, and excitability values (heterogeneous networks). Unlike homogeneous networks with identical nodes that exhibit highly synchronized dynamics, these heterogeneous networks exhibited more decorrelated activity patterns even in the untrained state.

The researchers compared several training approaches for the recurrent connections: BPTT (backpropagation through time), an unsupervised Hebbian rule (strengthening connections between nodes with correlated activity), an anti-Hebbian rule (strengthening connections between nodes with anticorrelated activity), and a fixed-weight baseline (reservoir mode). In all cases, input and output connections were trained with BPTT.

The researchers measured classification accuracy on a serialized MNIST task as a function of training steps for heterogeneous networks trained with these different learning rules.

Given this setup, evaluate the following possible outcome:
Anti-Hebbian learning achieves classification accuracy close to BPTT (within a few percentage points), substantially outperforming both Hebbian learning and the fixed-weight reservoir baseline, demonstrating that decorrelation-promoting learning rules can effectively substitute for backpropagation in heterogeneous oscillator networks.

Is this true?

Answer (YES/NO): NO